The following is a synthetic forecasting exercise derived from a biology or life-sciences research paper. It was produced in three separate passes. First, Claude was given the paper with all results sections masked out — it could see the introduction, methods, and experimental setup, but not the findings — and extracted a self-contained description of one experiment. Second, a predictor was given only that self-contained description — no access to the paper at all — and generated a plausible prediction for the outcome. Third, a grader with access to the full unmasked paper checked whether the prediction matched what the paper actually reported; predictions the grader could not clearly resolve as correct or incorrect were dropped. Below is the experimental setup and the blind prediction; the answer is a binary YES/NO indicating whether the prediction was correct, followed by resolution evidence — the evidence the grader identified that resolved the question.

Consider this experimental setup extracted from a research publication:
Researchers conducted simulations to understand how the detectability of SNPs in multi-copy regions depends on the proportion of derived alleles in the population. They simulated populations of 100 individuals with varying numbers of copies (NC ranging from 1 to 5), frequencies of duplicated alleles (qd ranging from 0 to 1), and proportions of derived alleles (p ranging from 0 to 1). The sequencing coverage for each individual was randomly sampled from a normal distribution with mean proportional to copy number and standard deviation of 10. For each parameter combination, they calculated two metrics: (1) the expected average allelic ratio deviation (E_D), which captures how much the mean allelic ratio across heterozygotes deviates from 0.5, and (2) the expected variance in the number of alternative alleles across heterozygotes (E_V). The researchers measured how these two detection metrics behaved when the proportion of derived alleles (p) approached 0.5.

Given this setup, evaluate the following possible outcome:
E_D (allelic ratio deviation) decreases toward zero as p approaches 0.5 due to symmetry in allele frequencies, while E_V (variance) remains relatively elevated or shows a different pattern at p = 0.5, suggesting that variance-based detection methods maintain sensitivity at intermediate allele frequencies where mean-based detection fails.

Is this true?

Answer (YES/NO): YES